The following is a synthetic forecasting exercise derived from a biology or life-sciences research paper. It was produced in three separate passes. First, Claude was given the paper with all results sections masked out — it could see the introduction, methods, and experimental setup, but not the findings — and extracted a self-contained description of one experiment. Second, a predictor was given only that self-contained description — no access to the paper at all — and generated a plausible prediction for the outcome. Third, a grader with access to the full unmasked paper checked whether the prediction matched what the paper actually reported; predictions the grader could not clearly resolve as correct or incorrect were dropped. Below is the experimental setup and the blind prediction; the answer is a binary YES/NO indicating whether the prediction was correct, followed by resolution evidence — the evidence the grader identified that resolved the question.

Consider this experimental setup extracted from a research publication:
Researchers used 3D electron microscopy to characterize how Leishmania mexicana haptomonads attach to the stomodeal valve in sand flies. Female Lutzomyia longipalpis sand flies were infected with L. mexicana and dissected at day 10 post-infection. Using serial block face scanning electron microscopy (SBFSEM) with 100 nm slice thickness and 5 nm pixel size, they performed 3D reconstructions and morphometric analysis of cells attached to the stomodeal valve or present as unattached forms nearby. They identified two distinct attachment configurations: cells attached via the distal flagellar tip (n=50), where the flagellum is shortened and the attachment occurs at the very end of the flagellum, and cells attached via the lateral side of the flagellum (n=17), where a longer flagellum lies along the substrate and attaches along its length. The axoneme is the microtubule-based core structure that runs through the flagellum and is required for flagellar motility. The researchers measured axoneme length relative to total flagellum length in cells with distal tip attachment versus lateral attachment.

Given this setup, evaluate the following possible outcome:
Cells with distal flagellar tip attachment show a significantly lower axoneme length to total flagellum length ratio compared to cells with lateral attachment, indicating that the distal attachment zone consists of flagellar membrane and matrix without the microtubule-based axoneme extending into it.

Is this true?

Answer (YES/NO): YES